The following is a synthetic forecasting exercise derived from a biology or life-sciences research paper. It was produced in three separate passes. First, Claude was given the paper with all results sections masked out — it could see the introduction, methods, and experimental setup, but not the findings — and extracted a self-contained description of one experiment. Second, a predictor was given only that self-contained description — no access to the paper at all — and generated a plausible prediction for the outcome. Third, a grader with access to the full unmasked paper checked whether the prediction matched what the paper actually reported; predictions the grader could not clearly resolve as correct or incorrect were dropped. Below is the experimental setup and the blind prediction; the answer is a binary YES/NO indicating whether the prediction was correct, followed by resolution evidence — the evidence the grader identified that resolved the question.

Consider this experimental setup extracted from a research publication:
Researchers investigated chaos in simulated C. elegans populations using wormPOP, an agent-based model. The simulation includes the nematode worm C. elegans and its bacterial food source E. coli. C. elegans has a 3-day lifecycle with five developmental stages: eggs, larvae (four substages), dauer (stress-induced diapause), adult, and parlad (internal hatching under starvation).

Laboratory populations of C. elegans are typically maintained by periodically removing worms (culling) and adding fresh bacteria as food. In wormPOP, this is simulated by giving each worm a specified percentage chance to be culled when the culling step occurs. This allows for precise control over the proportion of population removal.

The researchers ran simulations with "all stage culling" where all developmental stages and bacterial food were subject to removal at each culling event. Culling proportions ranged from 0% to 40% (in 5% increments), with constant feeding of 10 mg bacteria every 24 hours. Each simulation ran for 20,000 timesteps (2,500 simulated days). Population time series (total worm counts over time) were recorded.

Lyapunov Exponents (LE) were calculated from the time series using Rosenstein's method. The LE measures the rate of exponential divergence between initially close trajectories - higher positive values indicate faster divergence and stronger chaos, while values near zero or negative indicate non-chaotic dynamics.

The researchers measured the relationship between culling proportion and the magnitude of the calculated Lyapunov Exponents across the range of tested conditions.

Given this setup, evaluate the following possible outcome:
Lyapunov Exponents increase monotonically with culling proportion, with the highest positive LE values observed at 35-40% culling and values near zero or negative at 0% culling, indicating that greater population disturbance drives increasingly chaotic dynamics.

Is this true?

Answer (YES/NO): NO